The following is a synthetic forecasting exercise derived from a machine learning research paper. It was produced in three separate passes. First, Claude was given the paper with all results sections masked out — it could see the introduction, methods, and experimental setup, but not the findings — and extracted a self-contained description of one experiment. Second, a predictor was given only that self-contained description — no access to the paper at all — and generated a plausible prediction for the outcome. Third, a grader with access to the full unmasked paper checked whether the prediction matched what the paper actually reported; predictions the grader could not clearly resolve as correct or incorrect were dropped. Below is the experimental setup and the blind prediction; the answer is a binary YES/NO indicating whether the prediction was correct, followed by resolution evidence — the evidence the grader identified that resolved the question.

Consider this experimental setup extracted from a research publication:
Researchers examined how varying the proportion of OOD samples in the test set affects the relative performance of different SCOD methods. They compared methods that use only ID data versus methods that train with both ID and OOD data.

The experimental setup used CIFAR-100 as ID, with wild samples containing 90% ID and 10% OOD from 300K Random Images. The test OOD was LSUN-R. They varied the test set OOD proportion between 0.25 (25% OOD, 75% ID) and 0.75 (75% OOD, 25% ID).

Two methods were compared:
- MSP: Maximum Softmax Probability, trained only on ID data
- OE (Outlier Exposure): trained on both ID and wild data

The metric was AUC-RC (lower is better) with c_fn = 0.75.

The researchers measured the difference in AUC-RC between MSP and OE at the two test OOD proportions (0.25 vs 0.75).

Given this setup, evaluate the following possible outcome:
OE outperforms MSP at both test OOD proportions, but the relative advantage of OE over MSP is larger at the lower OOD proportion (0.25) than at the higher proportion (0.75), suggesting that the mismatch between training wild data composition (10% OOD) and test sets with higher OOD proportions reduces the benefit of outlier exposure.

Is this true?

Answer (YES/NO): NO